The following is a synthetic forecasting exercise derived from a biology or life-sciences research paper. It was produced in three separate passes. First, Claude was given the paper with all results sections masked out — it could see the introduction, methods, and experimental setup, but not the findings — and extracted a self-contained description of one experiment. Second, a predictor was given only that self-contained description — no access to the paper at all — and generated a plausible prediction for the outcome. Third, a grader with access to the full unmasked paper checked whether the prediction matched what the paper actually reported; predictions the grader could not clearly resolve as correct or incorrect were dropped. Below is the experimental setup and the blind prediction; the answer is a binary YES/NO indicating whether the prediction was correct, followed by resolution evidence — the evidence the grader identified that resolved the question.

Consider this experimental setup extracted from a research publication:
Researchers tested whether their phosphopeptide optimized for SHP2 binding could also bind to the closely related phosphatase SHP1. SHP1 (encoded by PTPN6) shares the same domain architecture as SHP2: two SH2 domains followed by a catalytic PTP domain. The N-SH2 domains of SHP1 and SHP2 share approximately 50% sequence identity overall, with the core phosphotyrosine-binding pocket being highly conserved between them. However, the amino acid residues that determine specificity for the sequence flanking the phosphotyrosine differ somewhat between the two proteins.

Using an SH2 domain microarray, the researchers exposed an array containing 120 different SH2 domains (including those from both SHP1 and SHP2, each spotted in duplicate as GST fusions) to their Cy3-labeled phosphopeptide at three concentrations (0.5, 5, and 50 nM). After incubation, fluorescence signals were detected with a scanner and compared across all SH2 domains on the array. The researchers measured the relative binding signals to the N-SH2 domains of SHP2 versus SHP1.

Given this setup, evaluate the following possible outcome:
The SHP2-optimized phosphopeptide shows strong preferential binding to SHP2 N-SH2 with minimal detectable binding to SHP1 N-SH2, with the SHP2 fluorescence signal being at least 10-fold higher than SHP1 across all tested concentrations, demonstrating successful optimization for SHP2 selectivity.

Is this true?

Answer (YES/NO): YES